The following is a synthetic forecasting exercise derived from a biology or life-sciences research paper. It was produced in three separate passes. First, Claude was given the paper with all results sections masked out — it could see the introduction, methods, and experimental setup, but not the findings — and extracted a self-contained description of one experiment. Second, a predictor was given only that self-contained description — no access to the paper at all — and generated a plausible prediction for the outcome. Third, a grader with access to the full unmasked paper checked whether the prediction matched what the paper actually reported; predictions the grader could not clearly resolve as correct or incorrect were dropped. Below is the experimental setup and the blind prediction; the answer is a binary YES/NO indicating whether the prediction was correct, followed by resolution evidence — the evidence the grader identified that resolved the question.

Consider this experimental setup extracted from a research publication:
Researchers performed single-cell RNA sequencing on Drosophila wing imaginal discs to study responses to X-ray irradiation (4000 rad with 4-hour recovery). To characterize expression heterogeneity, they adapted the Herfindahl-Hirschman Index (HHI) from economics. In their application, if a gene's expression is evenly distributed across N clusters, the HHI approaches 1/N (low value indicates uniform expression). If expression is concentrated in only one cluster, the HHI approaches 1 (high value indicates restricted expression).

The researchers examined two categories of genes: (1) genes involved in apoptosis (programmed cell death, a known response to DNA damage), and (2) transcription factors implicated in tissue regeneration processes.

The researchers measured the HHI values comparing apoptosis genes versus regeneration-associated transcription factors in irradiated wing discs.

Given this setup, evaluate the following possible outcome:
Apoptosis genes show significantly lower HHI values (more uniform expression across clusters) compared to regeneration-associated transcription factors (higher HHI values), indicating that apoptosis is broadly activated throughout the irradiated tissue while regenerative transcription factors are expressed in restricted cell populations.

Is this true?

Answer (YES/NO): YES